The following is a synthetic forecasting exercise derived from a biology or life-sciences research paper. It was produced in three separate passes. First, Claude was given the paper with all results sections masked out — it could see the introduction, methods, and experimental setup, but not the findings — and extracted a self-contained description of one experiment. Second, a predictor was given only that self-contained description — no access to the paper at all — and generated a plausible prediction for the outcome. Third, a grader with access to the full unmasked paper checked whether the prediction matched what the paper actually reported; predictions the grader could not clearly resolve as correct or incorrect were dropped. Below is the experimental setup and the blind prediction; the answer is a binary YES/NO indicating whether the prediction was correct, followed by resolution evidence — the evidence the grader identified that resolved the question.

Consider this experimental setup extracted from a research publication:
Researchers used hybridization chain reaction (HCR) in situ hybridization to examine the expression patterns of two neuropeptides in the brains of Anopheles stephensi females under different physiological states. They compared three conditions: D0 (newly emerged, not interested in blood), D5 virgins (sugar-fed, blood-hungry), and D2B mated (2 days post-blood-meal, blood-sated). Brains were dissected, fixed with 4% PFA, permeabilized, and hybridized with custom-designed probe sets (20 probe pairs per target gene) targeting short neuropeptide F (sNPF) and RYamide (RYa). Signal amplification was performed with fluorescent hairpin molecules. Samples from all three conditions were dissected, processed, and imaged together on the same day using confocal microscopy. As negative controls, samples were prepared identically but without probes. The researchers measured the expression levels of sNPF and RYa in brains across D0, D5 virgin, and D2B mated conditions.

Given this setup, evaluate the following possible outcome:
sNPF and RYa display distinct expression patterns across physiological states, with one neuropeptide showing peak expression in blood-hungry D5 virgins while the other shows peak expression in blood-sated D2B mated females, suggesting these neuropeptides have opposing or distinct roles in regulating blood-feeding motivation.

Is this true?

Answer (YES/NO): NO